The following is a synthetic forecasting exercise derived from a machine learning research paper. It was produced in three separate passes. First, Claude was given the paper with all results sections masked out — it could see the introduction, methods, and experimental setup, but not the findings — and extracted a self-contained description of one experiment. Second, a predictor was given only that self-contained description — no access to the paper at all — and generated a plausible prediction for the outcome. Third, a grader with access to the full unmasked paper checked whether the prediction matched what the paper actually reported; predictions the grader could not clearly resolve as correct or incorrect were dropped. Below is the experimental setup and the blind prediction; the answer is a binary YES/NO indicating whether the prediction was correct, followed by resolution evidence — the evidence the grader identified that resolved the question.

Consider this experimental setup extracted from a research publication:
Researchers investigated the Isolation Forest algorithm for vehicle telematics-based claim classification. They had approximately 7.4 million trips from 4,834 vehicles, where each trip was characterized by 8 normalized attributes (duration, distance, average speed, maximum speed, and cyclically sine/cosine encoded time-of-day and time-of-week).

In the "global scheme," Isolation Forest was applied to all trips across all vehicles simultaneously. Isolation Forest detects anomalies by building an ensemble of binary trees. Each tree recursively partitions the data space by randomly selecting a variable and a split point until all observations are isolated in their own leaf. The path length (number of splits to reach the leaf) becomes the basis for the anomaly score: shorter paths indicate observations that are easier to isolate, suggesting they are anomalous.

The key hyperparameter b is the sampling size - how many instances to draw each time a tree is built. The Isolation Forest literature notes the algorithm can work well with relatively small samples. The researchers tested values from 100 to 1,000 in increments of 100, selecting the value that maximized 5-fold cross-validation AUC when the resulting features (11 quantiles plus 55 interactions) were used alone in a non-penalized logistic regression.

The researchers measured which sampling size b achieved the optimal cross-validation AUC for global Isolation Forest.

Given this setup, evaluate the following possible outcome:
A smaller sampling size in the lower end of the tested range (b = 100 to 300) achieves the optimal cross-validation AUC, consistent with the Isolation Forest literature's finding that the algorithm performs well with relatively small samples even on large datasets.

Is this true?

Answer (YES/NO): NO